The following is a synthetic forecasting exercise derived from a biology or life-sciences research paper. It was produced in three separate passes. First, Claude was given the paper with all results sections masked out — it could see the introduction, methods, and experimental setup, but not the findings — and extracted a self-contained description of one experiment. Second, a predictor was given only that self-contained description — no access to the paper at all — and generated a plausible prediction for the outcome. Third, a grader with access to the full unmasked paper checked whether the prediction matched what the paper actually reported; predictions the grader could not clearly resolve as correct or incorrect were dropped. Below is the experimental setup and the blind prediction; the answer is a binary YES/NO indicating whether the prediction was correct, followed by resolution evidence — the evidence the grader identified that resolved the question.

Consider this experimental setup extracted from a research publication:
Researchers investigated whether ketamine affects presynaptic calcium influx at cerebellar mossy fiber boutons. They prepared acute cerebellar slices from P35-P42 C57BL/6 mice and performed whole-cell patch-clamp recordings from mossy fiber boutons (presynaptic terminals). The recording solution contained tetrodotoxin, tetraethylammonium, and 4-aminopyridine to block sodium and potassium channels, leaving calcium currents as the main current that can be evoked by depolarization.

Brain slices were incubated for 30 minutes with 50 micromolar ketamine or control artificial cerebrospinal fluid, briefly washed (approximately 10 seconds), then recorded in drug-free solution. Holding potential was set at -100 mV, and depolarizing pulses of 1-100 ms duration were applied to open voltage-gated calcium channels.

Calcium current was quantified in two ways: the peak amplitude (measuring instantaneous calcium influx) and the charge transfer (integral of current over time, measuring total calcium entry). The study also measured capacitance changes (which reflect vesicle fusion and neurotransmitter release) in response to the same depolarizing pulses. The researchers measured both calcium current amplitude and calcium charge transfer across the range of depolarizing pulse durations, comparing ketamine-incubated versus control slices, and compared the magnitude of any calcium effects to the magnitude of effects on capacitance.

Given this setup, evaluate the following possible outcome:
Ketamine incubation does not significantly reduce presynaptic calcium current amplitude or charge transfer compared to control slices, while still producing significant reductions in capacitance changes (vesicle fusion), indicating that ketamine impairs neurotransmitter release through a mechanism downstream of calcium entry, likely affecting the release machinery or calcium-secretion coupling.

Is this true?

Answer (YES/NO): NO